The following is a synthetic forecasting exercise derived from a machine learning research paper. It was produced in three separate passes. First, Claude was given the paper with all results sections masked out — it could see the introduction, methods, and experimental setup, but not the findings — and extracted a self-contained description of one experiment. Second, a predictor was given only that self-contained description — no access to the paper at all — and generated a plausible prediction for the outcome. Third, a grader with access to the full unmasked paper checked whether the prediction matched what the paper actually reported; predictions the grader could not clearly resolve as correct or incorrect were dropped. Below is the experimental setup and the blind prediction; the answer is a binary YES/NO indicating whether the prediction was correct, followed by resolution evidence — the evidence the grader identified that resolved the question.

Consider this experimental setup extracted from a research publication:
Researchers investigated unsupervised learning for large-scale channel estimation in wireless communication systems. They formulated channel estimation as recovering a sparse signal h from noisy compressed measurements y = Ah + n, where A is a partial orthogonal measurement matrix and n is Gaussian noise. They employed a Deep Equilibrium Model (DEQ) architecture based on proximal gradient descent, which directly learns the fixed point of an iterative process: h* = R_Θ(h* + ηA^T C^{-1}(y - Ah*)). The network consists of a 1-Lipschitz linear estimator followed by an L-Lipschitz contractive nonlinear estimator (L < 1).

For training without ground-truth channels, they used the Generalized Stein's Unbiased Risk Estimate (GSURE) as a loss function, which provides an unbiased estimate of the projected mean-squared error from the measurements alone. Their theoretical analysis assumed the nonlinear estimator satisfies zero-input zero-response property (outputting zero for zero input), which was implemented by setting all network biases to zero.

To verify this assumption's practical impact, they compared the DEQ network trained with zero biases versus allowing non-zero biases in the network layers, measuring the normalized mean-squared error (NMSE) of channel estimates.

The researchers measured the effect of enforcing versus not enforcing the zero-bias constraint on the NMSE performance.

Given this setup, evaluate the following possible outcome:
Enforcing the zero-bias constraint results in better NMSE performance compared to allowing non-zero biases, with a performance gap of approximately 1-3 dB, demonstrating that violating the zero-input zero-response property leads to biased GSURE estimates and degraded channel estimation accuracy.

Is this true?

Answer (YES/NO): NO